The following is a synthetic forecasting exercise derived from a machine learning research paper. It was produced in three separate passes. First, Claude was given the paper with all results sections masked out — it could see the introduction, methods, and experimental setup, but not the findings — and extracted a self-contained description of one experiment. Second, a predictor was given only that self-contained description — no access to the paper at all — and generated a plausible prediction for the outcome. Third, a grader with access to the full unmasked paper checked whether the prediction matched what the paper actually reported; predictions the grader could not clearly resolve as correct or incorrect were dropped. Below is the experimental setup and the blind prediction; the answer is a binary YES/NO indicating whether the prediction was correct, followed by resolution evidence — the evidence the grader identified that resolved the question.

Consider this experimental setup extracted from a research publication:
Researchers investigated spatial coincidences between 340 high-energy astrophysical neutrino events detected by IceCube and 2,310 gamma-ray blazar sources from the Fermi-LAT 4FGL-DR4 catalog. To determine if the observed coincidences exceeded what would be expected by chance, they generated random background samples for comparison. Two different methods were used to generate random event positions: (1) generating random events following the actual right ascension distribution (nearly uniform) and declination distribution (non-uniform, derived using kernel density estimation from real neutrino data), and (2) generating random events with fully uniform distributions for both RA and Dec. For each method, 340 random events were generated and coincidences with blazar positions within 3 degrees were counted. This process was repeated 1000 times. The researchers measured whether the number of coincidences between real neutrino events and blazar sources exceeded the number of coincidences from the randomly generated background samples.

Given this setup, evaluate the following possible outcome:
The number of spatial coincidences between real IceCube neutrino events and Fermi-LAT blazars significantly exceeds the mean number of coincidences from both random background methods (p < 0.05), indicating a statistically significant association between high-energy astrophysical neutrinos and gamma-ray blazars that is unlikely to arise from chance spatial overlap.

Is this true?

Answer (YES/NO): YES